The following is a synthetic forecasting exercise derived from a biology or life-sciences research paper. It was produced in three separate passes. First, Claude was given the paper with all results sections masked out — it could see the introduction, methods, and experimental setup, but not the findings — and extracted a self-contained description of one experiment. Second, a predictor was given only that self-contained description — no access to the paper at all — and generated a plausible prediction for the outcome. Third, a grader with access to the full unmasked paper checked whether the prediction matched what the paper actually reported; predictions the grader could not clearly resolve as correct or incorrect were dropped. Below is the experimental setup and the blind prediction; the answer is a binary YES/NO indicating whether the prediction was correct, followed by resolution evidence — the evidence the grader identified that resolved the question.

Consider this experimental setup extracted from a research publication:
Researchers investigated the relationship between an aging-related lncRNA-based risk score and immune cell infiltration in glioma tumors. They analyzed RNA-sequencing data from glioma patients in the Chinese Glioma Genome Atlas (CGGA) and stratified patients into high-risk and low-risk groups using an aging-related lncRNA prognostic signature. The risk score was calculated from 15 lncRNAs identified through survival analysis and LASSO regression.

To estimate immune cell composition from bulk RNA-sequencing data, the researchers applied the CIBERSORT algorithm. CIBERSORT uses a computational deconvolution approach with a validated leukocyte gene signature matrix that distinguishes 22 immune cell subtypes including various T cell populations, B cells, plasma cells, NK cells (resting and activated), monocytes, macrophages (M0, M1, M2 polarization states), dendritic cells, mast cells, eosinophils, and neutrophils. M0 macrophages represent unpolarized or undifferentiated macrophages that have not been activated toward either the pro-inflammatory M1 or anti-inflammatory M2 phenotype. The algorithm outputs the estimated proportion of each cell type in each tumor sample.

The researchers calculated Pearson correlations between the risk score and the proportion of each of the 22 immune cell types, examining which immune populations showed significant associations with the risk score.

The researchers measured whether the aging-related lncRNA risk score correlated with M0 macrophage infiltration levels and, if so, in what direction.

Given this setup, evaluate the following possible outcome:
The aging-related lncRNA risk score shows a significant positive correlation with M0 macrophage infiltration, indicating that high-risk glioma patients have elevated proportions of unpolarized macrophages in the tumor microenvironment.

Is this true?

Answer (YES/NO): YES